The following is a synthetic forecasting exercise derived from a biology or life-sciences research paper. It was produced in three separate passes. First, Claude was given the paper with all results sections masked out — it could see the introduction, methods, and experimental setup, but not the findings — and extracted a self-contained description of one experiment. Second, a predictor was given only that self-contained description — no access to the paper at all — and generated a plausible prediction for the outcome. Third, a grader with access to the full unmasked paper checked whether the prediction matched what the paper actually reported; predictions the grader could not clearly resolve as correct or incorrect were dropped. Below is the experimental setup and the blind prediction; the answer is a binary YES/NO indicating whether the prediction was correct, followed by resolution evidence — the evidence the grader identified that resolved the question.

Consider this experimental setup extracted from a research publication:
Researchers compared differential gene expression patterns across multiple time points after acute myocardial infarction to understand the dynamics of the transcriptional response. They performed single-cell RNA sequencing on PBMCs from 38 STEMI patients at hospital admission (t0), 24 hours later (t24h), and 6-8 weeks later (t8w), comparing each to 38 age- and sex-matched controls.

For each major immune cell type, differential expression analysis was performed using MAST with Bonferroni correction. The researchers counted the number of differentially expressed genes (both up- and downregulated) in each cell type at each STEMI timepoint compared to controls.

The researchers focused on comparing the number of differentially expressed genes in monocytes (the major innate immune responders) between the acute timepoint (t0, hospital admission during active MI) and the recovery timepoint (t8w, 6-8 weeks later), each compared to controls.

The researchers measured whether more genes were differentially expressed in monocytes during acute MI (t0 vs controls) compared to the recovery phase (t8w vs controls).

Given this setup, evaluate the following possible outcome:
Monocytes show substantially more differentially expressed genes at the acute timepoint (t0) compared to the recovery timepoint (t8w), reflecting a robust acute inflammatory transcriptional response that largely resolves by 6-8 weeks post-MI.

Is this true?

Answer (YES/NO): NO